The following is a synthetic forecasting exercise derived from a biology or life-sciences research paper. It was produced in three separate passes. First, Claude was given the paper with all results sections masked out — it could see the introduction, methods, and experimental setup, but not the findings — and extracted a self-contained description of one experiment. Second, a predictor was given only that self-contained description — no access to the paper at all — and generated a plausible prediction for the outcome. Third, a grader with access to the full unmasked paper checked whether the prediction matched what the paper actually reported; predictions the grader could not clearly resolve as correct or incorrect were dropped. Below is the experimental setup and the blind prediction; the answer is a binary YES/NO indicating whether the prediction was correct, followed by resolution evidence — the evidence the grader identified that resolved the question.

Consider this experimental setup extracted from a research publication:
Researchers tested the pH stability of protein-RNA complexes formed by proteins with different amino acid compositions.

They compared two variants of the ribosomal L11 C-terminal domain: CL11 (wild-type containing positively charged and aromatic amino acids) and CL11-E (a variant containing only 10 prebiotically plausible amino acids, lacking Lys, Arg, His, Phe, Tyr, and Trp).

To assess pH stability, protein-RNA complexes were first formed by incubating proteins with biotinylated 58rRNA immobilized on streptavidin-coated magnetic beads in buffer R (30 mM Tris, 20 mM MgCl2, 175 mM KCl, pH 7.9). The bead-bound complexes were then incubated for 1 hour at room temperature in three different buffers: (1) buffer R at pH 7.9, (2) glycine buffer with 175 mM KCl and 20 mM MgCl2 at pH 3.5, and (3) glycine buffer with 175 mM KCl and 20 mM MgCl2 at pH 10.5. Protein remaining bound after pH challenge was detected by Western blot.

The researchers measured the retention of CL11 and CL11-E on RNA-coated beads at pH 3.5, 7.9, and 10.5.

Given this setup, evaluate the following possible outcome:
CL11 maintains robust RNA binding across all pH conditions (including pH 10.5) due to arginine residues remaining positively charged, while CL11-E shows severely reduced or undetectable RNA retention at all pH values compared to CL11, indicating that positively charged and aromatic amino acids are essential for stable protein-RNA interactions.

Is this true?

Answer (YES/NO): NO